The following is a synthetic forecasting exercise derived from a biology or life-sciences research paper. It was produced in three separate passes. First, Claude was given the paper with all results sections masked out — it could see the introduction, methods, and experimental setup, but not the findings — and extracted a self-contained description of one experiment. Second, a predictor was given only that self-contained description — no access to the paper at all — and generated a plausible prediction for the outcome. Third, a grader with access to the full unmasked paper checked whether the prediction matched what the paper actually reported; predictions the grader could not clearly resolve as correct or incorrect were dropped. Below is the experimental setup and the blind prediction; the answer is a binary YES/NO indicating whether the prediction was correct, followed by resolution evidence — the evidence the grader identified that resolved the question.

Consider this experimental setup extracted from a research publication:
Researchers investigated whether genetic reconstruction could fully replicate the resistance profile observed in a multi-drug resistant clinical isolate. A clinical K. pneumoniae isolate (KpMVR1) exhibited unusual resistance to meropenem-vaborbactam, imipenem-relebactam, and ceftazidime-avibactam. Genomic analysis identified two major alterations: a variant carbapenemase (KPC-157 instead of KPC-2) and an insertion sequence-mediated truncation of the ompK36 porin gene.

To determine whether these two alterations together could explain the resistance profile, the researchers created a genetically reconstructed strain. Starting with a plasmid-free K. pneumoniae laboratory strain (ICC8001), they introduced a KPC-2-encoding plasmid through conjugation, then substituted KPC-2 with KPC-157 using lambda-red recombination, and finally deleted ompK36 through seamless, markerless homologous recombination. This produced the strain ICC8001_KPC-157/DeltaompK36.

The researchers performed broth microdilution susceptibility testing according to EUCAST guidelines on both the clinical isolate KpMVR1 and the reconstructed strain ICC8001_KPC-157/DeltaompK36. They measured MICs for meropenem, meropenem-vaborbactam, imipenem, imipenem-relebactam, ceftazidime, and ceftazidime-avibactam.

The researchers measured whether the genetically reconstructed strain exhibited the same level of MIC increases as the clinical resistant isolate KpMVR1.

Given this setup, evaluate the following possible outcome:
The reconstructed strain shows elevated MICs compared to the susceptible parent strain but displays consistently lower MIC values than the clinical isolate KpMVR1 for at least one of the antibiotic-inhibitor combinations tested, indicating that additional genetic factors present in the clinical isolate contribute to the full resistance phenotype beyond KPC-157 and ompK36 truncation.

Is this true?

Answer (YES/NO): YES